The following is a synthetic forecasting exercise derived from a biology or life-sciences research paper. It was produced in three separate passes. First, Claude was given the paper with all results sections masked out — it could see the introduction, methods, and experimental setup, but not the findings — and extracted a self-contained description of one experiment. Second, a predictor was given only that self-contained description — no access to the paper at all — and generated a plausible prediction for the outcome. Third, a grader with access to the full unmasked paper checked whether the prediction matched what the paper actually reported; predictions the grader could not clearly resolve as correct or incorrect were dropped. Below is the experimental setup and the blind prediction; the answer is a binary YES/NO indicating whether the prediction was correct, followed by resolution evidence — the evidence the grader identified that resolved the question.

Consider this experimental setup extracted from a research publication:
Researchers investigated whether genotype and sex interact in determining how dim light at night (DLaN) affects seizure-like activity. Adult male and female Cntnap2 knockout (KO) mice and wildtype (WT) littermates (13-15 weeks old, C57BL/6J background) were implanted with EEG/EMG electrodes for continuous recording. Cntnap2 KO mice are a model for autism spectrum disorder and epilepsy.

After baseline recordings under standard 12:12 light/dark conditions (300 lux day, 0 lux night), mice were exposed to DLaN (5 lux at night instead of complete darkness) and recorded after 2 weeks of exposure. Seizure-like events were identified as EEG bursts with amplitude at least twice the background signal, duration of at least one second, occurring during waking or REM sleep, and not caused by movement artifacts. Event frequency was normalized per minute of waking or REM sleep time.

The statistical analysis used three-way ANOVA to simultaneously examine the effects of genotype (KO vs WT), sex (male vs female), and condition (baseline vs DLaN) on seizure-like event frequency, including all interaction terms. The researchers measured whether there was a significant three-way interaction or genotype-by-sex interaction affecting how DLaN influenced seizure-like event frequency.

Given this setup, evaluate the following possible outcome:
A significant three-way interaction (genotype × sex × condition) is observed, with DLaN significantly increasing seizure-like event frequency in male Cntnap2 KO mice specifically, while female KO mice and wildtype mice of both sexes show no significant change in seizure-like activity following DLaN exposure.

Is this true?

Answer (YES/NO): NO